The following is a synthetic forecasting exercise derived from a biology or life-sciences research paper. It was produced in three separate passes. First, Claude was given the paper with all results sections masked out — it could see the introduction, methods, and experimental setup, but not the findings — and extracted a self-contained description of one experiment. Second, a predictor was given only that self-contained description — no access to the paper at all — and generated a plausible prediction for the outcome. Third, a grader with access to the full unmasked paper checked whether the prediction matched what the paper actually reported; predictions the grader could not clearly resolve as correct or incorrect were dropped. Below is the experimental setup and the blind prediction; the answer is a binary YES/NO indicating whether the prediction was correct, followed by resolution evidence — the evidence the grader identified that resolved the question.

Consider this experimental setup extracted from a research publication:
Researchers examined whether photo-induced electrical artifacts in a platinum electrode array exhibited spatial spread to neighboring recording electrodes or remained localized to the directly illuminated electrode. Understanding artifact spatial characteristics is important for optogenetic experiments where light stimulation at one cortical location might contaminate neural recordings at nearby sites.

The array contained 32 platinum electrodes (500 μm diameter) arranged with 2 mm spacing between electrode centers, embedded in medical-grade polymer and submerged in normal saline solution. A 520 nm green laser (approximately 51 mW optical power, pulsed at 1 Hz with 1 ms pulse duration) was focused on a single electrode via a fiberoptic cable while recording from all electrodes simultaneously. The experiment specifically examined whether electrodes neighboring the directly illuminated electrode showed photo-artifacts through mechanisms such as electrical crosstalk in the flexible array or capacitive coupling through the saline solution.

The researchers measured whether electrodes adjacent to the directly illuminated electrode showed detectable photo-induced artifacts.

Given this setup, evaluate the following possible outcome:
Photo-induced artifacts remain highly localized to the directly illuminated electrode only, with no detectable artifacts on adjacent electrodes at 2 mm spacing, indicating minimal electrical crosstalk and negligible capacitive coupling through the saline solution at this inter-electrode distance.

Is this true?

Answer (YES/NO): YES